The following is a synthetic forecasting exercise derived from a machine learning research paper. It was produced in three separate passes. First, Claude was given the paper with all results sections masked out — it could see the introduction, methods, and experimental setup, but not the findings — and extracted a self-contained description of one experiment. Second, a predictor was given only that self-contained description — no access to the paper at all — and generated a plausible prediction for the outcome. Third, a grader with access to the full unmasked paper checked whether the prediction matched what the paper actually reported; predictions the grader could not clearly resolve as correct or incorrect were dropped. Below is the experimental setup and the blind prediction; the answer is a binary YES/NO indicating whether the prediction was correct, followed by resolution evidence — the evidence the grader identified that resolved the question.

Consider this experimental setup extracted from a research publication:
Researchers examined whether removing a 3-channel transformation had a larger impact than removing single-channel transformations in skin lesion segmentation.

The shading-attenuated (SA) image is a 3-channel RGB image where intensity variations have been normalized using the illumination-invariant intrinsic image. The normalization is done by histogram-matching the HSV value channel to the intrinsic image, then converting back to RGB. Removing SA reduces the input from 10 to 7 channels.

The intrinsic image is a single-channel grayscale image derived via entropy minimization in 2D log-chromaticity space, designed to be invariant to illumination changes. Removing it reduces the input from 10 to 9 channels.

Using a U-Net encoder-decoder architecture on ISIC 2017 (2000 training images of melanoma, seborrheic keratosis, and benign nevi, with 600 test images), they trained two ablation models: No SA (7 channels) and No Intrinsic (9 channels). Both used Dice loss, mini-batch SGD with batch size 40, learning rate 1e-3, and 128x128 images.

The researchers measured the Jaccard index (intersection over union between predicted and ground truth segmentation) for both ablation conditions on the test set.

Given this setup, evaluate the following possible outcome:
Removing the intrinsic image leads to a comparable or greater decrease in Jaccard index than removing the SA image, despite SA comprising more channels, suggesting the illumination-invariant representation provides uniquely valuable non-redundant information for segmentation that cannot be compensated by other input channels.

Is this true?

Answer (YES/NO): YES